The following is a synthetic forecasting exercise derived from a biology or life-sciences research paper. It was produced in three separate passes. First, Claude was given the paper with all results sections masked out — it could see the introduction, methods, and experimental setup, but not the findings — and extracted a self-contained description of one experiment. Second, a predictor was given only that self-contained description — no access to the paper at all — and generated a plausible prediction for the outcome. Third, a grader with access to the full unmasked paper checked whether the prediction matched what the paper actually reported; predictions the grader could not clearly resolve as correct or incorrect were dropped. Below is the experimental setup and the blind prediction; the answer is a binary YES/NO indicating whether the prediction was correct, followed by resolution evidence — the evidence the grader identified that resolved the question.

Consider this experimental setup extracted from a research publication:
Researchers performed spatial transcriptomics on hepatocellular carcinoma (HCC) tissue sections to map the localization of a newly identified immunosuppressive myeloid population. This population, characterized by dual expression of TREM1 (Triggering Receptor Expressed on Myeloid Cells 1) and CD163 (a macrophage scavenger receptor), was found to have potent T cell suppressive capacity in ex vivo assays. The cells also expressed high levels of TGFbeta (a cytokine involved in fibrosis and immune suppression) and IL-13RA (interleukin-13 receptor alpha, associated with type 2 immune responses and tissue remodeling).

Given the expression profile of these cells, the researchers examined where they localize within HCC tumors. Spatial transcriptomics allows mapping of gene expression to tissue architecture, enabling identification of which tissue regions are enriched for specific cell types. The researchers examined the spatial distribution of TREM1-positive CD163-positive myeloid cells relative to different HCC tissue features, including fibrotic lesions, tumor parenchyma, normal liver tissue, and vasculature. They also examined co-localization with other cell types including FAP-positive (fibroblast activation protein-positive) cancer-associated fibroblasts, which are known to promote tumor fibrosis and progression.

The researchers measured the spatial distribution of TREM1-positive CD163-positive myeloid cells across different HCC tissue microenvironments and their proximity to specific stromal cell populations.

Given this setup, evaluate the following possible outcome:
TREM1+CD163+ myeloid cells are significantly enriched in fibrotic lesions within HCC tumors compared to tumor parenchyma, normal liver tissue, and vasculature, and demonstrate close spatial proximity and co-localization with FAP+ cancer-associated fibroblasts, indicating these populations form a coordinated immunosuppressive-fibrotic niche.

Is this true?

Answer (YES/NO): YES